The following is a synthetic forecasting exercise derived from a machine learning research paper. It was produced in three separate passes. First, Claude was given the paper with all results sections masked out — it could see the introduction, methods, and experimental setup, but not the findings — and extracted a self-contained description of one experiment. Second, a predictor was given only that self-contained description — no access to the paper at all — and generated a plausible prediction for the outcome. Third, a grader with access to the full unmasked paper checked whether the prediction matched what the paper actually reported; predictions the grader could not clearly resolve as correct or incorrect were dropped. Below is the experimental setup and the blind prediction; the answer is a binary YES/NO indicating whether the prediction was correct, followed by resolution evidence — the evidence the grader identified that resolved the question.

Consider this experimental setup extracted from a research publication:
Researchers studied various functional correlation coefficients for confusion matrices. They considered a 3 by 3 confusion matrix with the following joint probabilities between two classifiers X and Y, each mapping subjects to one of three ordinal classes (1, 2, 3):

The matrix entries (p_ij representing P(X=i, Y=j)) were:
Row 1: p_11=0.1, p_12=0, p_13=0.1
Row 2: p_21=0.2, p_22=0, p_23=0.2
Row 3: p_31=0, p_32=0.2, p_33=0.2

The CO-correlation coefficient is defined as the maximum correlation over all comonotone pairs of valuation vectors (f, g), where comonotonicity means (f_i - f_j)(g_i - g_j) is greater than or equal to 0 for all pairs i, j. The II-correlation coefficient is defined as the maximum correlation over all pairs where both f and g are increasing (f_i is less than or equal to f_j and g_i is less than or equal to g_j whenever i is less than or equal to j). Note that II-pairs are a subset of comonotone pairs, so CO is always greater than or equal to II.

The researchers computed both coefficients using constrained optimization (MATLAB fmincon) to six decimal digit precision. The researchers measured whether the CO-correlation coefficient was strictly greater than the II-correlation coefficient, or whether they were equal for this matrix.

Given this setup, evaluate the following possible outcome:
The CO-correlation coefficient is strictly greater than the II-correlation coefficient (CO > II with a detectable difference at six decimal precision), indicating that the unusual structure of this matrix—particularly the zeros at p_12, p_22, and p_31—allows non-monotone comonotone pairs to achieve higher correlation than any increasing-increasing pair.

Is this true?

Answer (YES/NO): NO